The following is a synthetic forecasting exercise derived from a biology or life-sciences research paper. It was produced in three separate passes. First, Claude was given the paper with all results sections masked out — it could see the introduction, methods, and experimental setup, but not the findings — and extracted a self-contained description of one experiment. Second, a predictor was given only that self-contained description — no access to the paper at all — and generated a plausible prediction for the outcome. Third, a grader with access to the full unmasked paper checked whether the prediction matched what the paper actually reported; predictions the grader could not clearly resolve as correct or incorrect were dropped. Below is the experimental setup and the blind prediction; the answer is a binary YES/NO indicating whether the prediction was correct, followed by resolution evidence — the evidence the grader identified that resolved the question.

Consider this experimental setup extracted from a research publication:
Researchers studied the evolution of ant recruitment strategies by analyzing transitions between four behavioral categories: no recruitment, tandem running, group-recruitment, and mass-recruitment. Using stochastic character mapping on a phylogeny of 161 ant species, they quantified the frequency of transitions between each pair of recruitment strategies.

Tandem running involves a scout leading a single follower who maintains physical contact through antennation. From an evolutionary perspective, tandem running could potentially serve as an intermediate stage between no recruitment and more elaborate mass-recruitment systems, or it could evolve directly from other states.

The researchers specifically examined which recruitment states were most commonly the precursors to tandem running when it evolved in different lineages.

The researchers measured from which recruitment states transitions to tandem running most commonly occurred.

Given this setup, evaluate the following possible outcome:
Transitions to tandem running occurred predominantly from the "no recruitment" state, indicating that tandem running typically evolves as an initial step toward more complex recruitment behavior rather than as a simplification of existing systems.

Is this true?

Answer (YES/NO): YES